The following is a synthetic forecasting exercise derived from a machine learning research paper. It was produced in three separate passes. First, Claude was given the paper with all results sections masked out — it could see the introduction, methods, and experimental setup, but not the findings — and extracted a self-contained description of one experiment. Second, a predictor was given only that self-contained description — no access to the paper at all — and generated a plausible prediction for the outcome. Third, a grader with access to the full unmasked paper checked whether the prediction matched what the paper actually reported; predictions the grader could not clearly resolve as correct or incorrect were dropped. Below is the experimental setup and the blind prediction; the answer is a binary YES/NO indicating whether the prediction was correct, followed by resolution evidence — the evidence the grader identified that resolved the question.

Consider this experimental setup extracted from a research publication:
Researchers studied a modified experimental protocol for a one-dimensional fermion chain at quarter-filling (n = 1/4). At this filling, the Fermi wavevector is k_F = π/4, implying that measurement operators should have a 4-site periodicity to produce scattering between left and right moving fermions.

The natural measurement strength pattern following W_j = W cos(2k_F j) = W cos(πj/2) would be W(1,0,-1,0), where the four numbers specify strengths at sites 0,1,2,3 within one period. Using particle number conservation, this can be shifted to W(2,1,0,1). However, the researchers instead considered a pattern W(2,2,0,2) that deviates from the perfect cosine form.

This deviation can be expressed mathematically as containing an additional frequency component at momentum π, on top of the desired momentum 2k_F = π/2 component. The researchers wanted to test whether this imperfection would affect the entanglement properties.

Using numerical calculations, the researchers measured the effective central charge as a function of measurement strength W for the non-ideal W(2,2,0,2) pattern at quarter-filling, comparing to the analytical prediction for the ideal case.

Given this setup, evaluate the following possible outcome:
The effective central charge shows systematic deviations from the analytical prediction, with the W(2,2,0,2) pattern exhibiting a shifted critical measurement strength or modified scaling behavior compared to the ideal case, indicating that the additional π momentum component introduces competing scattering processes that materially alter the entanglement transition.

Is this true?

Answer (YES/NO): NO